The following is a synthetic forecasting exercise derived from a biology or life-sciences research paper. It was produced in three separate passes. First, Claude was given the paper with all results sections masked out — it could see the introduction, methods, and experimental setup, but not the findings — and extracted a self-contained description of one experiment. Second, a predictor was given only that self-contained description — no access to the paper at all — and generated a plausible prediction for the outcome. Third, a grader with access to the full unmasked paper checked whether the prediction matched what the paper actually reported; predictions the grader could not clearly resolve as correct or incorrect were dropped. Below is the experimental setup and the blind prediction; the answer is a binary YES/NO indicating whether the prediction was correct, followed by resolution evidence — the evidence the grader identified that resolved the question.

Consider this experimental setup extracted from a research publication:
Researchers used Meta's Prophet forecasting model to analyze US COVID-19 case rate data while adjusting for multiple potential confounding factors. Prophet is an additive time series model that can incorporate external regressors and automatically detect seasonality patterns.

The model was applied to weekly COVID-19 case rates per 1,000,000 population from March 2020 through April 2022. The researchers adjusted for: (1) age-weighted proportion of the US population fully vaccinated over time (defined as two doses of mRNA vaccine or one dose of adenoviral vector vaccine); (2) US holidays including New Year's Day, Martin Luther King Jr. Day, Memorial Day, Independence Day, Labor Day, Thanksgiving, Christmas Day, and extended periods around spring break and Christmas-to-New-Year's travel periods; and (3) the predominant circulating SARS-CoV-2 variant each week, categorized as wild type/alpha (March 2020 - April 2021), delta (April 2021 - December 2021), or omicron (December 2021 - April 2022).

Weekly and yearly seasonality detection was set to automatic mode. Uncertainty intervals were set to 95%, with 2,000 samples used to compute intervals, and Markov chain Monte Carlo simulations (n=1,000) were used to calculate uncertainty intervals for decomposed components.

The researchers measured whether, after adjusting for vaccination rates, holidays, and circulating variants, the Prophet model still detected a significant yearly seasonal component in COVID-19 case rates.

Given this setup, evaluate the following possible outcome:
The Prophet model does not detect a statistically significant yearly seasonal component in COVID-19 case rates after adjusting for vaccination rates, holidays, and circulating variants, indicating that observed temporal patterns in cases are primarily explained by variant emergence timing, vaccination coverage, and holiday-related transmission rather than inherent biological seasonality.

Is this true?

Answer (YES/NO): NO